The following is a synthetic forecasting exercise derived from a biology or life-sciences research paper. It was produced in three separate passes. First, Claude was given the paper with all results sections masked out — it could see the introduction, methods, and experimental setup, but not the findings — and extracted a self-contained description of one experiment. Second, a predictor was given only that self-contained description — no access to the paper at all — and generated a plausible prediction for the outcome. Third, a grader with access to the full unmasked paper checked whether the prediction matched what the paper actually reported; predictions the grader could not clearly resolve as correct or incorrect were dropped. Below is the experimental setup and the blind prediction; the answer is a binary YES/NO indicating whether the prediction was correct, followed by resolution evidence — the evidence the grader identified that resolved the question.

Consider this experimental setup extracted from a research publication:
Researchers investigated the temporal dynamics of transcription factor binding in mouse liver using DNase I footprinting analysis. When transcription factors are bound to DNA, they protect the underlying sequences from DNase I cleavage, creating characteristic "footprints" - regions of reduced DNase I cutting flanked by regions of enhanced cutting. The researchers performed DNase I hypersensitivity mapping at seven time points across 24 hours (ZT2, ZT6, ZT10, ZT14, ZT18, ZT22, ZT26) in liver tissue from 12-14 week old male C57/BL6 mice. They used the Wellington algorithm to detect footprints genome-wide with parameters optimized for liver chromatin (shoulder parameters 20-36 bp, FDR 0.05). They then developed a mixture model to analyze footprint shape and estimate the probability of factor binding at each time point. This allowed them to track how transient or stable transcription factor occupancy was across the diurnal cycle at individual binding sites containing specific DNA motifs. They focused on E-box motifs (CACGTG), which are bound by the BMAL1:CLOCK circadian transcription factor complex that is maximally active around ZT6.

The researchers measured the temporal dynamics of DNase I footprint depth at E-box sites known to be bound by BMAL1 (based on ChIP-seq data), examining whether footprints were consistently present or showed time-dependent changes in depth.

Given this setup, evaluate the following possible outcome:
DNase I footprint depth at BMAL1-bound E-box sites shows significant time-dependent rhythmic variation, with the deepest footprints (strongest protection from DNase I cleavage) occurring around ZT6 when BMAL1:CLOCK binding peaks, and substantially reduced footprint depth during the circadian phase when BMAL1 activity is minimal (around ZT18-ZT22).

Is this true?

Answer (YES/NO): NO